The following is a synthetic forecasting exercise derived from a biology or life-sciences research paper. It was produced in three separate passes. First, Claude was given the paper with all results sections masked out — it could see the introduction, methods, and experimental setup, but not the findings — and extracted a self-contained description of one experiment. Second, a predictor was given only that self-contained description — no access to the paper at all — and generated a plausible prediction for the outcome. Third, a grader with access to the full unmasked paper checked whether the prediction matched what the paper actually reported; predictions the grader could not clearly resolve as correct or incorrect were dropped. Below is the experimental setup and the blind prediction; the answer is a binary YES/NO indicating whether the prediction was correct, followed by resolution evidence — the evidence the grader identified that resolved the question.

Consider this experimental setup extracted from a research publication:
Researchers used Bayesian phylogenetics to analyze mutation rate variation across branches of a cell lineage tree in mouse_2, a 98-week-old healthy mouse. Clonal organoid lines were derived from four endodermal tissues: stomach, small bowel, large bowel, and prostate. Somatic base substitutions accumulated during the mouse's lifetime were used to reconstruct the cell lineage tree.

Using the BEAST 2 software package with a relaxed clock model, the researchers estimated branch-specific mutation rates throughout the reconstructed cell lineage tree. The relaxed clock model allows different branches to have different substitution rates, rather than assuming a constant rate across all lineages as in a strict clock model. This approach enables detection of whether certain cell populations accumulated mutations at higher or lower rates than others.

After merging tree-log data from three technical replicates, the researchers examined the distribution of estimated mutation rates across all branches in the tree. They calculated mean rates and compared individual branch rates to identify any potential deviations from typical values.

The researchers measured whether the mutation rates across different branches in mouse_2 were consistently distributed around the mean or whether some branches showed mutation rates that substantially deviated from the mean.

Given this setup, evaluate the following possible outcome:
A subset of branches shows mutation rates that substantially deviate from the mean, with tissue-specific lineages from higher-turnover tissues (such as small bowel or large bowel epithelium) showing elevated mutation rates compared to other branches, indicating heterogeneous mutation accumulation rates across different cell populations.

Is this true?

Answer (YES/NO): NO